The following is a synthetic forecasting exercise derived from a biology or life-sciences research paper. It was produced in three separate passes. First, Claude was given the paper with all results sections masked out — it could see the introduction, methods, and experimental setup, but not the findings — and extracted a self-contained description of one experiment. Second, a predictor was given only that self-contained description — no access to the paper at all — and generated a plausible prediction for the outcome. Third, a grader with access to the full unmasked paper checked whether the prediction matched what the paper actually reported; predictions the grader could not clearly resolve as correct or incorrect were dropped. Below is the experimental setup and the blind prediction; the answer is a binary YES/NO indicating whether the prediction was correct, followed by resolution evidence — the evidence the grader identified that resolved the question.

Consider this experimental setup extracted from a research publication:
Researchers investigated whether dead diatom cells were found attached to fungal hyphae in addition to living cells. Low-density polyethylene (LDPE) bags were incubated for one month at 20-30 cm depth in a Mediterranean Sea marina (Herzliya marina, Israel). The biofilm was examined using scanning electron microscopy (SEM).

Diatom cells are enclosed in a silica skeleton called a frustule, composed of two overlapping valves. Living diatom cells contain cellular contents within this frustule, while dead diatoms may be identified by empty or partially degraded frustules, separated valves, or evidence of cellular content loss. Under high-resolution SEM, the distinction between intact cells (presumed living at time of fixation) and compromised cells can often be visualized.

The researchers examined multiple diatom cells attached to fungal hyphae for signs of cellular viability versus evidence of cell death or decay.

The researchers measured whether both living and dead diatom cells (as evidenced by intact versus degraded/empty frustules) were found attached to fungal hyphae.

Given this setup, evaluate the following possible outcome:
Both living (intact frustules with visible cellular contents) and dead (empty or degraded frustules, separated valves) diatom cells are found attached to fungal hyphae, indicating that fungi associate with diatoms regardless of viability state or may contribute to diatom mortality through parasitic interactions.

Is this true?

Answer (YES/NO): YES